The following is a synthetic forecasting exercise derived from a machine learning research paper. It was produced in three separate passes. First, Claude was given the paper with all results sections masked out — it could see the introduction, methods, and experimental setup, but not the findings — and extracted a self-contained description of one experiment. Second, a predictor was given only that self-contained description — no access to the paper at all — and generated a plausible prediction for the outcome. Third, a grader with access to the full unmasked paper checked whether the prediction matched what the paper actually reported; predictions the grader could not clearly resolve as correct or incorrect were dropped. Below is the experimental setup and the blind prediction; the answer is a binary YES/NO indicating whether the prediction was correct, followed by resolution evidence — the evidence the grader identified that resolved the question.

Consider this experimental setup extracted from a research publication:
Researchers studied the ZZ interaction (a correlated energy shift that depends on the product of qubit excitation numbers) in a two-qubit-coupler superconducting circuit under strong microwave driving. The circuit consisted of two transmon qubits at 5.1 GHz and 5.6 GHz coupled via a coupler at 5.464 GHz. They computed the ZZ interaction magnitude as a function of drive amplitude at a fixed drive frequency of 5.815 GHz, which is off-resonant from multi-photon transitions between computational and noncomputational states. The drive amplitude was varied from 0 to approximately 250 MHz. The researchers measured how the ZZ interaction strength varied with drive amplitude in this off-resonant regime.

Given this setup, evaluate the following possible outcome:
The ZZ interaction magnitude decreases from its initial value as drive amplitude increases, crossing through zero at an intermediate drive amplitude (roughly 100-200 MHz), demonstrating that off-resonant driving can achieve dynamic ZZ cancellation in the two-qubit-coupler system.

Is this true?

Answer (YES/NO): NO